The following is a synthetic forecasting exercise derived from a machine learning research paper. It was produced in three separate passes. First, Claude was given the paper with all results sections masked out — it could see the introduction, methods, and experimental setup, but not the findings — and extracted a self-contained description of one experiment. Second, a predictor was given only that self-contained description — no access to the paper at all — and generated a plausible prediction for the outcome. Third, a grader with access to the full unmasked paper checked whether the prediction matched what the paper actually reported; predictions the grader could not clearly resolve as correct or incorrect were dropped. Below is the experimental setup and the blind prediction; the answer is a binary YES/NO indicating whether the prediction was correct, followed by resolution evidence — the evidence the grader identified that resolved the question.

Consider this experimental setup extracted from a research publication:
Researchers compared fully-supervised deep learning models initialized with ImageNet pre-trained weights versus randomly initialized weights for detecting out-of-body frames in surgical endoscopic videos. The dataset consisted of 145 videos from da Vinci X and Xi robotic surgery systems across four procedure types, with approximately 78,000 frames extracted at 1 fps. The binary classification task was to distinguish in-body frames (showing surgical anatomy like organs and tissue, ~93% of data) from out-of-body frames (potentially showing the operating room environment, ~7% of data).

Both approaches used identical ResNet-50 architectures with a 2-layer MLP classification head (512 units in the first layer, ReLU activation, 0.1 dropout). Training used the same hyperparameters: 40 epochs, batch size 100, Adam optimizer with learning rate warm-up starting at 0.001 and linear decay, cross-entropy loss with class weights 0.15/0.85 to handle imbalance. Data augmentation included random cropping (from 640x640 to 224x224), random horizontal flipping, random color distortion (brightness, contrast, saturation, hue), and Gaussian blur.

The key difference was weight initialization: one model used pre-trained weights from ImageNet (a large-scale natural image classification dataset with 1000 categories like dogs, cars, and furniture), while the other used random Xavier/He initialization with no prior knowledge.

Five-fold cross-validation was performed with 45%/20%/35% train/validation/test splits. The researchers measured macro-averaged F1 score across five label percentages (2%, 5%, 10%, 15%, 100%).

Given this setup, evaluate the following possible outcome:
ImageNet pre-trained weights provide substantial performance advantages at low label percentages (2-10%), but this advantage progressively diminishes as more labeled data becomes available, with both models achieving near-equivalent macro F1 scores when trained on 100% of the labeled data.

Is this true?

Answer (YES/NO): NO